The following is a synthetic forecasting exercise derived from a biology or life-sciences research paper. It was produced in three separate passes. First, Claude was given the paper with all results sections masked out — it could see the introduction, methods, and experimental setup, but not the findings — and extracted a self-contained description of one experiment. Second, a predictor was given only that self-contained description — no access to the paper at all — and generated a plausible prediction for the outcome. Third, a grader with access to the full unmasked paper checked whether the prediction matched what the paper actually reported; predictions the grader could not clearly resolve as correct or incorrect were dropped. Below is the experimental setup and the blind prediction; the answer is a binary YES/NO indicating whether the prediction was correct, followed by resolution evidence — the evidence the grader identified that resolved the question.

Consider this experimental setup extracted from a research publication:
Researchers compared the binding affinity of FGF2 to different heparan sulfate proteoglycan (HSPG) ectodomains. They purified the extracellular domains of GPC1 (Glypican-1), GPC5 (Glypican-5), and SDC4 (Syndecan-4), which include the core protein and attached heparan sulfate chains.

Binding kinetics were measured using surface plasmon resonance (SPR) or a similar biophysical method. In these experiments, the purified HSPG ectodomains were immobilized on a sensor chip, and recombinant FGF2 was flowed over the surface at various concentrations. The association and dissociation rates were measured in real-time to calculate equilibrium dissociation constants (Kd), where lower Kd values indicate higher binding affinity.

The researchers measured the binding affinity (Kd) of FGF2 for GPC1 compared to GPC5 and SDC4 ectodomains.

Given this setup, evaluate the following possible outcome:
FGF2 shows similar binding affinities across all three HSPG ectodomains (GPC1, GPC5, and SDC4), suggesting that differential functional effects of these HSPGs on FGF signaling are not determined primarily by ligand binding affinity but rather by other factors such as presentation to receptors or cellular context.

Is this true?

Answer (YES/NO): NO